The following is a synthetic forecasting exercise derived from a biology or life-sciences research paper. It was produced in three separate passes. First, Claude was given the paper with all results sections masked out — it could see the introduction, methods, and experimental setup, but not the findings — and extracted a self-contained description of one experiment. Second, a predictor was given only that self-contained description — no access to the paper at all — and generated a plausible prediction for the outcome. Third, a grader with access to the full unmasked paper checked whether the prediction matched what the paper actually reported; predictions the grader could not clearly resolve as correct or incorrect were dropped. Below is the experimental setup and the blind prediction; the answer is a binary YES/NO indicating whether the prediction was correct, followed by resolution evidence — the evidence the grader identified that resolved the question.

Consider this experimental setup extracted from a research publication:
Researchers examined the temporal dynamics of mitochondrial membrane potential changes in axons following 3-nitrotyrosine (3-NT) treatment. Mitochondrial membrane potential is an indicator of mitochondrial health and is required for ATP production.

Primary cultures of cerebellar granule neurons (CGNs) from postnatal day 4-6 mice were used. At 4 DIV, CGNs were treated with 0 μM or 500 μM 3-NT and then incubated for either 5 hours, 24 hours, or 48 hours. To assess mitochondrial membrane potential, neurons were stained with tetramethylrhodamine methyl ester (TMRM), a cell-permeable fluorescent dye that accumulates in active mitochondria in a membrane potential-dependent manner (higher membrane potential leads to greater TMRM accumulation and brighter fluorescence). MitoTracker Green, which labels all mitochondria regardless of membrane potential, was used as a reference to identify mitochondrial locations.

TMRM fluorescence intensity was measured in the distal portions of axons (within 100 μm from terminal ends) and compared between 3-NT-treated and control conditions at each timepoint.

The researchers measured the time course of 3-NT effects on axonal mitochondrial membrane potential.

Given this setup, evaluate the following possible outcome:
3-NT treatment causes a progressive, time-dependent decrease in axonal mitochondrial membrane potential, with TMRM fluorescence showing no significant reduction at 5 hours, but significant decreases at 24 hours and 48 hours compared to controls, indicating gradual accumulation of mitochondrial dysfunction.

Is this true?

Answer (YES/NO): YES